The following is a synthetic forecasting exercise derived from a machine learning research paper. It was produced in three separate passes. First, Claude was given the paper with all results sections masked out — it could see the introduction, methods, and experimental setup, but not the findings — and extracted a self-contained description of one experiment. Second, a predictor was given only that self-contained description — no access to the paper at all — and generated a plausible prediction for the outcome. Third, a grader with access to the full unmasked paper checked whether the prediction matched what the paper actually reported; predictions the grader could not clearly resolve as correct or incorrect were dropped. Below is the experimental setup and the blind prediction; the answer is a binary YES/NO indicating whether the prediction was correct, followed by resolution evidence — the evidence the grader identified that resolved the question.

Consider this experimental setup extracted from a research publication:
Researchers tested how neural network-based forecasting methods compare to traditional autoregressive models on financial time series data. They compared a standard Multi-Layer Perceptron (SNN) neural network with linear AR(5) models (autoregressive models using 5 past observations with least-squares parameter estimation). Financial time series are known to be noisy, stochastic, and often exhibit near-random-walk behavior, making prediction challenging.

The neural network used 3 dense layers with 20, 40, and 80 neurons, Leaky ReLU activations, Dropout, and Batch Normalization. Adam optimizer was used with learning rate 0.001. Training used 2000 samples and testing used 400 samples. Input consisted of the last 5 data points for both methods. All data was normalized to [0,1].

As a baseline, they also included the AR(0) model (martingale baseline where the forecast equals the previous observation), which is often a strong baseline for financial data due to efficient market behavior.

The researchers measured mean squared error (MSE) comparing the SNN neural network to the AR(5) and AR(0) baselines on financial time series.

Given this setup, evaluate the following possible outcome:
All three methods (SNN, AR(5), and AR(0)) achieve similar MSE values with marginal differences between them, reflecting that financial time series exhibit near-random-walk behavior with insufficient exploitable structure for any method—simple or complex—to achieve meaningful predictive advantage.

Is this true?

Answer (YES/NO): NO